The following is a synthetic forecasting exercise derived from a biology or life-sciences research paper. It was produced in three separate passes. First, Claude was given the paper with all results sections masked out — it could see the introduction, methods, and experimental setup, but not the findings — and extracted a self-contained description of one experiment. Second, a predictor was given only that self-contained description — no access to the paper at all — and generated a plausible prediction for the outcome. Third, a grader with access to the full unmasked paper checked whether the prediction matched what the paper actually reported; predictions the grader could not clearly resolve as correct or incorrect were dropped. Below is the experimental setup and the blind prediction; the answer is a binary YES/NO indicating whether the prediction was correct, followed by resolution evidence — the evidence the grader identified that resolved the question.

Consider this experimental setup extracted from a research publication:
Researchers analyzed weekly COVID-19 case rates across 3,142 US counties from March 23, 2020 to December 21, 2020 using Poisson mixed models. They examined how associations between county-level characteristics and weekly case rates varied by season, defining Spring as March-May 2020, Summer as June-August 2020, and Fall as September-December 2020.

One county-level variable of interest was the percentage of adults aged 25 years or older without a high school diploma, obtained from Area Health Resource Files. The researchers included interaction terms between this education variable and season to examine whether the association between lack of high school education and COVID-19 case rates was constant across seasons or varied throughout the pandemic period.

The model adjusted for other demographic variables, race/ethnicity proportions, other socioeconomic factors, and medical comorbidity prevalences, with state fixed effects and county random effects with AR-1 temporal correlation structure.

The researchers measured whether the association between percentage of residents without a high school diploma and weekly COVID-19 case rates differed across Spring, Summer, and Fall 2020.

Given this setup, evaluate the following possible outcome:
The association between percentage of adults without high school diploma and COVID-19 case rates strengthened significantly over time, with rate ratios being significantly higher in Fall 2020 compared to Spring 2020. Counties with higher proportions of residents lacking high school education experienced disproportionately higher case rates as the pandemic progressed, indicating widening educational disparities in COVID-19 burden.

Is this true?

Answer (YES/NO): NO